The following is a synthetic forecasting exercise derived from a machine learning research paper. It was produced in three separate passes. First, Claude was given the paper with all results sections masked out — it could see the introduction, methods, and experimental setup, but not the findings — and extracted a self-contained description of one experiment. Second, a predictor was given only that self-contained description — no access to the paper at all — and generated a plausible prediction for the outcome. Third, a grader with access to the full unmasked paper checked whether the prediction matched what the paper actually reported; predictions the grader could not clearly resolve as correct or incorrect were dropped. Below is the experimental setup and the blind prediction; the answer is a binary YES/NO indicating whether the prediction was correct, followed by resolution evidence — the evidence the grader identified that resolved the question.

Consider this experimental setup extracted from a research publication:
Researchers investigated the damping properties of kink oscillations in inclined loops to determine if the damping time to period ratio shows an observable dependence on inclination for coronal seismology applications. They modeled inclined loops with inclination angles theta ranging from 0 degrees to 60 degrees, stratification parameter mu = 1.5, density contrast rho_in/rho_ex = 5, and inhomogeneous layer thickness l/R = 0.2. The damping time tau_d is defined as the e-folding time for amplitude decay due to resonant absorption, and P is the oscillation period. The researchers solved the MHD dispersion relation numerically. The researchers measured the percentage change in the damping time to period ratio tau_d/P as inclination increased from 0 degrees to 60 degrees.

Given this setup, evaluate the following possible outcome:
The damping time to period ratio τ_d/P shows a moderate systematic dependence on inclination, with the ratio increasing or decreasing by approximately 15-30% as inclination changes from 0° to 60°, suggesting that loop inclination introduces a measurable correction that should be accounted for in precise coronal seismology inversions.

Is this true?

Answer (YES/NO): NO